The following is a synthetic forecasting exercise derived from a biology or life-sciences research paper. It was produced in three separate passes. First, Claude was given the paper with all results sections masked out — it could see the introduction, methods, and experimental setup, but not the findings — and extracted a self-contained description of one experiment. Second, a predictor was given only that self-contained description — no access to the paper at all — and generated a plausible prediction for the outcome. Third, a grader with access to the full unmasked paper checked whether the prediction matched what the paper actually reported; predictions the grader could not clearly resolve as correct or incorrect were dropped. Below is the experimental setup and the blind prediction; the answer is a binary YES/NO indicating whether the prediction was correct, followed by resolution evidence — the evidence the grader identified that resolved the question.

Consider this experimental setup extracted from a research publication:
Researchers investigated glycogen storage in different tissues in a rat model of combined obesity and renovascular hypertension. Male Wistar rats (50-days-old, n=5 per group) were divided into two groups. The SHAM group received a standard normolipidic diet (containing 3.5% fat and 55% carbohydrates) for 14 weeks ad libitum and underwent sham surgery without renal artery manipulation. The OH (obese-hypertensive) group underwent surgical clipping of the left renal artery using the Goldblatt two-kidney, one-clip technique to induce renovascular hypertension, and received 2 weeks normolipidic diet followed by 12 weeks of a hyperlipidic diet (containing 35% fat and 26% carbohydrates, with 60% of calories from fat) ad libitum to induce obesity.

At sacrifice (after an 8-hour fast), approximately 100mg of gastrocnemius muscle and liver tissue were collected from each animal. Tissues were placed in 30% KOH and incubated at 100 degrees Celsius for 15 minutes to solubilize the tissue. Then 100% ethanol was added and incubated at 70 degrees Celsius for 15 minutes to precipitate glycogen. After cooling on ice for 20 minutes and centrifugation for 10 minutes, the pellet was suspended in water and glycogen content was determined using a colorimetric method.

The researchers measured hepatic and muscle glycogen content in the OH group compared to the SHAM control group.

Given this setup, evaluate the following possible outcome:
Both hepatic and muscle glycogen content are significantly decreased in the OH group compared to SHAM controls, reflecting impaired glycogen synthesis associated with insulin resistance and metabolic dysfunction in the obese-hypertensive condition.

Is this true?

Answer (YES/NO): NO